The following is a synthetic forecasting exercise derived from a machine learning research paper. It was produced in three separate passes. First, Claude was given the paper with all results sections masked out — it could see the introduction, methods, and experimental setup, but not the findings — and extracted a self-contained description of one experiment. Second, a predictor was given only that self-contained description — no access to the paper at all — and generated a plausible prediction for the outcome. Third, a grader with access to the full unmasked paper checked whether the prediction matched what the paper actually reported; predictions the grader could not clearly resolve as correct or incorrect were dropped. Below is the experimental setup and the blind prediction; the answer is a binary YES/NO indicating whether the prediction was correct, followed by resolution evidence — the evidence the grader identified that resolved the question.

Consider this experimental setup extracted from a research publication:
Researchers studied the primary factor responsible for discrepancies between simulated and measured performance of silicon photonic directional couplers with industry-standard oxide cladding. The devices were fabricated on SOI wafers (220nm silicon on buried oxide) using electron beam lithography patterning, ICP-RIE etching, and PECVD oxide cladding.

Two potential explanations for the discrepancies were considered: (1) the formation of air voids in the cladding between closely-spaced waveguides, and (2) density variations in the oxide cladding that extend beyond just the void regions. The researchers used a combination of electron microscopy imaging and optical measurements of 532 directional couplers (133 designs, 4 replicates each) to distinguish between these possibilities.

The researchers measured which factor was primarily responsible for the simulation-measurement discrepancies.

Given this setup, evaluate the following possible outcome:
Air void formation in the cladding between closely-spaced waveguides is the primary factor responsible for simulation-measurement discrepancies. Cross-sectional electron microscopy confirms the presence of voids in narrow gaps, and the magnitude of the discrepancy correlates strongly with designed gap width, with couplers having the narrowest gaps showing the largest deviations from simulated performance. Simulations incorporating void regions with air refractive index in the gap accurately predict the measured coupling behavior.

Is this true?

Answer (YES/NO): NO